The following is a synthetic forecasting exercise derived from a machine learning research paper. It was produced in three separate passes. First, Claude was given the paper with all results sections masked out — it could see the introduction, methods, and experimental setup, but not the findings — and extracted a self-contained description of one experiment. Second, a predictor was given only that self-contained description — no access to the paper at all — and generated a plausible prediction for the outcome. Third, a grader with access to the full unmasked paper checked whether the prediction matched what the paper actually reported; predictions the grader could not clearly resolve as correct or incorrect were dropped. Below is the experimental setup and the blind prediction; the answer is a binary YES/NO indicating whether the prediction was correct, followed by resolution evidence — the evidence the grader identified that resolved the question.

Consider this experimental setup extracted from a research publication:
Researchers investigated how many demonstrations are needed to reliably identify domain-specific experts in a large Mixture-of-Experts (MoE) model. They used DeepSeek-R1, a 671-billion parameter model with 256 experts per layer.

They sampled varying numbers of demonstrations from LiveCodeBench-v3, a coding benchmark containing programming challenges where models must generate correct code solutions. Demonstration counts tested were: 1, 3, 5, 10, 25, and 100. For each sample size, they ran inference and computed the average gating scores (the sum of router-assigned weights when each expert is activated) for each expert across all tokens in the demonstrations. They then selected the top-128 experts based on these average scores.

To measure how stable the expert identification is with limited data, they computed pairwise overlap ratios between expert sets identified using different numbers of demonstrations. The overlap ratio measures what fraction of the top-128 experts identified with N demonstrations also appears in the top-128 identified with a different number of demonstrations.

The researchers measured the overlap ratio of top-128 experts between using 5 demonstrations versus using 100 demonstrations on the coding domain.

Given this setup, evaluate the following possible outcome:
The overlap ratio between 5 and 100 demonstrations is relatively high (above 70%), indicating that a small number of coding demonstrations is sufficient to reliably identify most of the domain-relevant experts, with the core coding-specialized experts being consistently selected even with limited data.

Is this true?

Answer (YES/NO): YES